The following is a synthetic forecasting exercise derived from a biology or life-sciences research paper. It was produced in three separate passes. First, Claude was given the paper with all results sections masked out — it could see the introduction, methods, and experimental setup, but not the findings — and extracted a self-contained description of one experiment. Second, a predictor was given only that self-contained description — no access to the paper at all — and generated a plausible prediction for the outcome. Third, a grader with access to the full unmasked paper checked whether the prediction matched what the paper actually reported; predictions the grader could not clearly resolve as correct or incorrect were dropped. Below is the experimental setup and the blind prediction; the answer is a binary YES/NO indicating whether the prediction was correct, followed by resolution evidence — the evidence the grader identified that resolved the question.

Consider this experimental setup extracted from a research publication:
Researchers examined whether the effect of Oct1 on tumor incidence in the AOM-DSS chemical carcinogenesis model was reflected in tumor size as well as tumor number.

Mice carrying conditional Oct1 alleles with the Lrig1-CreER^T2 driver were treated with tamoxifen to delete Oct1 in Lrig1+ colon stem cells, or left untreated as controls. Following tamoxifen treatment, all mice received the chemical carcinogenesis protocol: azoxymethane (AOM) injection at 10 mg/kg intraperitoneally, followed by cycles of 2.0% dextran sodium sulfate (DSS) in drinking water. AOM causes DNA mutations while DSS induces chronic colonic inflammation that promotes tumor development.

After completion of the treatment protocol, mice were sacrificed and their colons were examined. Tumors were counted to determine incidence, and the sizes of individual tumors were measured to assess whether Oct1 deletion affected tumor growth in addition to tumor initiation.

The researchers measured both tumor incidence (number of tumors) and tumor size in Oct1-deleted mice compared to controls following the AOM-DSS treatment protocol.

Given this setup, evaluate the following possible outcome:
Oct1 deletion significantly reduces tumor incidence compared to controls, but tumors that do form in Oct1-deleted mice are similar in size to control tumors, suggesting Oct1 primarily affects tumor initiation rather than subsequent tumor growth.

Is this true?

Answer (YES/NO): NO